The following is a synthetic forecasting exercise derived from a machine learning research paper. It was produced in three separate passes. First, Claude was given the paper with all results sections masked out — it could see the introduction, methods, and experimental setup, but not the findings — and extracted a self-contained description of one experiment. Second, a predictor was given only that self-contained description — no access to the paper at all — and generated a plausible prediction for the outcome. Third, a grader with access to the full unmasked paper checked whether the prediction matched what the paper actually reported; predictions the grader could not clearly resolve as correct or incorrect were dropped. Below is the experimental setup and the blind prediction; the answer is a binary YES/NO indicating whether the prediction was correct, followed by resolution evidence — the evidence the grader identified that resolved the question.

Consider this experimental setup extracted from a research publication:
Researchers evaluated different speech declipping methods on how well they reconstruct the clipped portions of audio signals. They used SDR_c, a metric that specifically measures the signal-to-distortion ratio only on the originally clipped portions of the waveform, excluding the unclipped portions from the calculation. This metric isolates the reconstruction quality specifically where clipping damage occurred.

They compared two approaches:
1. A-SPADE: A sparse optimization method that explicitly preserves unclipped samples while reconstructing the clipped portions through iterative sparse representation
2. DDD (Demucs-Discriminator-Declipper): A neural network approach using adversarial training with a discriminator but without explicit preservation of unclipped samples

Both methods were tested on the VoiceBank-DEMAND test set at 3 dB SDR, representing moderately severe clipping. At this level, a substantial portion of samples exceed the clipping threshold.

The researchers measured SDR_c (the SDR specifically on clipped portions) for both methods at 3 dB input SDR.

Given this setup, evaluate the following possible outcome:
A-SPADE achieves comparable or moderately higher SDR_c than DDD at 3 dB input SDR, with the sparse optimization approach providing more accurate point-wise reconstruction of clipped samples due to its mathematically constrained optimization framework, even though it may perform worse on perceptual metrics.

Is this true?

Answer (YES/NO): NO